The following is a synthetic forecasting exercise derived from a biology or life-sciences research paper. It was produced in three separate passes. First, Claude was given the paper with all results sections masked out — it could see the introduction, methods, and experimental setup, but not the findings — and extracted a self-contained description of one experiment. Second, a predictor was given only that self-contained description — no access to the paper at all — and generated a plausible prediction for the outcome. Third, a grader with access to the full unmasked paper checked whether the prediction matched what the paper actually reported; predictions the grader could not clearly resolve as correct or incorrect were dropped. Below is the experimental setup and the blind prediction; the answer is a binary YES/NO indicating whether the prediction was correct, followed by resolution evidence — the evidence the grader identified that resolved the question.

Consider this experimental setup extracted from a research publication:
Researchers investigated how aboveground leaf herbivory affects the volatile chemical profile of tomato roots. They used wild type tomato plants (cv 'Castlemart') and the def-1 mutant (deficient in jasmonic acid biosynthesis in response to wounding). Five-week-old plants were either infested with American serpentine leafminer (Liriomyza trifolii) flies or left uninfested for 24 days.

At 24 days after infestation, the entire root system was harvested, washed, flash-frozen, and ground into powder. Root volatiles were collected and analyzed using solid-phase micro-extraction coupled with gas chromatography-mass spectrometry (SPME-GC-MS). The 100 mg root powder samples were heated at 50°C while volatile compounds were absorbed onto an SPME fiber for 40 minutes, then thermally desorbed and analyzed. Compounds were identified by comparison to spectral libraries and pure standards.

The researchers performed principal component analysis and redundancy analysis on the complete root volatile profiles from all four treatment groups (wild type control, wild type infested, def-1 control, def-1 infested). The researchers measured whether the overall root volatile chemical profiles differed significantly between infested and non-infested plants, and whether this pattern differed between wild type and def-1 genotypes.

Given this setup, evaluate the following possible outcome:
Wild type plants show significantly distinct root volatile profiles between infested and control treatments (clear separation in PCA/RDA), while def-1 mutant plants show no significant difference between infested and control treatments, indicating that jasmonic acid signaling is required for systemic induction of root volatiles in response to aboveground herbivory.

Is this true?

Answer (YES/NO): YES